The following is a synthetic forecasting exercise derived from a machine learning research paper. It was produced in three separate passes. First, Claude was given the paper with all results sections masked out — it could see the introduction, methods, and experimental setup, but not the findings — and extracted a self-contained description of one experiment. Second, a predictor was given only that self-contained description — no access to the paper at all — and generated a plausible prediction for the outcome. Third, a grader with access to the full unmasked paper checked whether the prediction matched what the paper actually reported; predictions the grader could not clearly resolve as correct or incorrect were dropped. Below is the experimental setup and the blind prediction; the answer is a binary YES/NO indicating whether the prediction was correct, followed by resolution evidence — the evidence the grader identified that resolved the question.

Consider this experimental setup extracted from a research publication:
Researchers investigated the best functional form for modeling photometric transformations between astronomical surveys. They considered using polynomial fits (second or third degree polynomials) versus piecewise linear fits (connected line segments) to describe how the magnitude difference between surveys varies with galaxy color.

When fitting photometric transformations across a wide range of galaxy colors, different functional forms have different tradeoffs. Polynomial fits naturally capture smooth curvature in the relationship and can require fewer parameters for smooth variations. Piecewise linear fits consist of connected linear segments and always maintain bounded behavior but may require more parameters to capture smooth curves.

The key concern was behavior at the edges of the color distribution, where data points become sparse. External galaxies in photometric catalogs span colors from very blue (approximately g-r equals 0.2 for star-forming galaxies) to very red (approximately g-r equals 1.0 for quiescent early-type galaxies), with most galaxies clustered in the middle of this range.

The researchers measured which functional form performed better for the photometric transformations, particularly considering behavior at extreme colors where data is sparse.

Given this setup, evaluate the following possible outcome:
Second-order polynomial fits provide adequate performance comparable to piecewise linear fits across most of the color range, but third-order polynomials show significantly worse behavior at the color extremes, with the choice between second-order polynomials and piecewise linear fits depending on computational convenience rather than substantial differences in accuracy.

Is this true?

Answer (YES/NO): NO